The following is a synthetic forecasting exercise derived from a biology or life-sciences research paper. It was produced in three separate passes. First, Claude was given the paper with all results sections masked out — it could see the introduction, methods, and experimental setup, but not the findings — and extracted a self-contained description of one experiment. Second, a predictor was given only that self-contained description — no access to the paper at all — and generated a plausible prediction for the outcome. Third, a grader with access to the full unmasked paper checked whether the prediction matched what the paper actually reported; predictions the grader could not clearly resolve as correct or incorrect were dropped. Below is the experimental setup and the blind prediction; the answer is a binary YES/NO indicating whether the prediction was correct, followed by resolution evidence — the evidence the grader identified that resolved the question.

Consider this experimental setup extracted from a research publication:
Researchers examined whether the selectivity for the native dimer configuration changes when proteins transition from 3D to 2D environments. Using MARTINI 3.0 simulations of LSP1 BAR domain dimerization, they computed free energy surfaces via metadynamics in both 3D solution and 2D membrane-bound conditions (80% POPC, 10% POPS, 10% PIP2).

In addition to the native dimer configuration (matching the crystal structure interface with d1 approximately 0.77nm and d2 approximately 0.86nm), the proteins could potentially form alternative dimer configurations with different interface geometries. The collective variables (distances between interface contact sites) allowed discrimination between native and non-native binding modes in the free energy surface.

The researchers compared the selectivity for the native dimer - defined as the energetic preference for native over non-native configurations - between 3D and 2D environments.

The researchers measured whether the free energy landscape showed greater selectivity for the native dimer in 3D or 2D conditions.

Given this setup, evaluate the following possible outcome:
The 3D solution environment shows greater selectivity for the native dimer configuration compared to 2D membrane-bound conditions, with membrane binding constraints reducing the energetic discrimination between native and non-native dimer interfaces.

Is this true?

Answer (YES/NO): NO